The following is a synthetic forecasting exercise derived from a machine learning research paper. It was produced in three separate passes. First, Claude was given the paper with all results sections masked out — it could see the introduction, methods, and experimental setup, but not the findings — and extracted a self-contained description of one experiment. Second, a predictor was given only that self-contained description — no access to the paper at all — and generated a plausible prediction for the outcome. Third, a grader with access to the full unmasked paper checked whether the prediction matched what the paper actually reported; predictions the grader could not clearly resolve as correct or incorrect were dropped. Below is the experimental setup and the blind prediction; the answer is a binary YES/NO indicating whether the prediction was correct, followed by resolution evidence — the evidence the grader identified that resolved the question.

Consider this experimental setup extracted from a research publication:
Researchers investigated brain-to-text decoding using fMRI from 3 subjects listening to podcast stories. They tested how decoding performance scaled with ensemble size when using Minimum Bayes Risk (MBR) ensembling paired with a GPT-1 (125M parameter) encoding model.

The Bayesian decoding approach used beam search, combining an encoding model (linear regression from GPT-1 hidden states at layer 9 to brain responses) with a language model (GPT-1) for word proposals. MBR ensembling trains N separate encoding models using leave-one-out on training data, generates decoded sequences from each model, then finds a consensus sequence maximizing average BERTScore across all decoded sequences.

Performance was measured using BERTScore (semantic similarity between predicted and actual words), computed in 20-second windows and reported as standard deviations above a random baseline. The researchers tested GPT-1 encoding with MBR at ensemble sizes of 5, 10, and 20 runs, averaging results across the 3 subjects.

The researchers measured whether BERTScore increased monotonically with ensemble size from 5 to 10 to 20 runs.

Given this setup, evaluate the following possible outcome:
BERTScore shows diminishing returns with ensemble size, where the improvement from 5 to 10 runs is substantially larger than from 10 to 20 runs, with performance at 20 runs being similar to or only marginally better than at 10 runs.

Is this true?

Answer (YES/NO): NO